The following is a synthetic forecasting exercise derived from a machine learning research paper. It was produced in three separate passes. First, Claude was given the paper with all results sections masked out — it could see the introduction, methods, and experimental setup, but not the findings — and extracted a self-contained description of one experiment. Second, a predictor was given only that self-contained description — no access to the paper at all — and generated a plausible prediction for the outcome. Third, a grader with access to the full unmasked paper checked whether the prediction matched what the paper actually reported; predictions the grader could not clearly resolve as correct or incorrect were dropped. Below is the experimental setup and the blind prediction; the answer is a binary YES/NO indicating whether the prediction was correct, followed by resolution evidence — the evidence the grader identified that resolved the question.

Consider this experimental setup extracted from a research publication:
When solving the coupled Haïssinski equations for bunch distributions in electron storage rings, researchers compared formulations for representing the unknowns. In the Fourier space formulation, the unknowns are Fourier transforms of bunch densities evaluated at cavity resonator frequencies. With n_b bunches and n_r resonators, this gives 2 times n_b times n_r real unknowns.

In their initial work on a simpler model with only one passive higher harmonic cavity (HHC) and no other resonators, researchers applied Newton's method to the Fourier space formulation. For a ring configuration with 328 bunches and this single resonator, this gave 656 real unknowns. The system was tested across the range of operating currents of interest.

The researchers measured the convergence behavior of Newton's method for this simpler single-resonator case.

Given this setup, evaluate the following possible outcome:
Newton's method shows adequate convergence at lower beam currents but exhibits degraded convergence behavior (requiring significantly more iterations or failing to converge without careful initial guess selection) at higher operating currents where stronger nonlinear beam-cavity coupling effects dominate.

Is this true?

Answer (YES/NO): NO